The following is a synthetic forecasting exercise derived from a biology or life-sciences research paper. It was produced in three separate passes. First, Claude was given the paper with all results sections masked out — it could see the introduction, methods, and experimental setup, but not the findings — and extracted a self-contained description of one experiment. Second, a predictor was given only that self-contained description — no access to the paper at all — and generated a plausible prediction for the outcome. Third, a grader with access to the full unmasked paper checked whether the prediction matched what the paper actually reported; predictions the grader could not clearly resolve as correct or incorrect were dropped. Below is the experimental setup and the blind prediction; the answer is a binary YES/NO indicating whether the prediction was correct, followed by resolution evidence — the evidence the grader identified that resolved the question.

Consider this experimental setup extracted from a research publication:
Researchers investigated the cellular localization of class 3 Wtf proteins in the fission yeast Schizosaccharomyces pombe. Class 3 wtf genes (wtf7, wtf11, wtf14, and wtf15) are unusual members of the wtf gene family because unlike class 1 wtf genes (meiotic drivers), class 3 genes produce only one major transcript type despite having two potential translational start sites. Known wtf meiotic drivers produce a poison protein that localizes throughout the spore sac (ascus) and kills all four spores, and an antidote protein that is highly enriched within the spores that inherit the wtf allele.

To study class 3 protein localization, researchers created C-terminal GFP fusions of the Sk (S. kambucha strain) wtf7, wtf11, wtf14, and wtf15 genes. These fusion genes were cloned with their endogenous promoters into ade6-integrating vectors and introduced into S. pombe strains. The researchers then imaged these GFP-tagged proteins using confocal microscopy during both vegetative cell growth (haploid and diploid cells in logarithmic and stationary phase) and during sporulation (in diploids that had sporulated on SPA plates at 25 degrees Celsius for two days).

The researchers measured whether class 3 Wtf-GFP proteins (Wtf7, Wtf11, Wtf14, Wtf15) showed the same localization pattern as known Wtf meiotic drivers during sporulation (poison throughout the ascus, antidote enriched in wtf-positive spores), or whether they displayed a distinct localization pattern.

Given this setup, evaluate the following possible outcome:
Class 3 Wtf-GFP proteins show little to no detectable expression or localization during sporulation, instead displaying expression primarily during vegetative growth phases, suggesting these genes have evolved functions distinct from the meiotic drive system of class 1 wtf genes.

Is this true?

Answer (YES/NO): NO